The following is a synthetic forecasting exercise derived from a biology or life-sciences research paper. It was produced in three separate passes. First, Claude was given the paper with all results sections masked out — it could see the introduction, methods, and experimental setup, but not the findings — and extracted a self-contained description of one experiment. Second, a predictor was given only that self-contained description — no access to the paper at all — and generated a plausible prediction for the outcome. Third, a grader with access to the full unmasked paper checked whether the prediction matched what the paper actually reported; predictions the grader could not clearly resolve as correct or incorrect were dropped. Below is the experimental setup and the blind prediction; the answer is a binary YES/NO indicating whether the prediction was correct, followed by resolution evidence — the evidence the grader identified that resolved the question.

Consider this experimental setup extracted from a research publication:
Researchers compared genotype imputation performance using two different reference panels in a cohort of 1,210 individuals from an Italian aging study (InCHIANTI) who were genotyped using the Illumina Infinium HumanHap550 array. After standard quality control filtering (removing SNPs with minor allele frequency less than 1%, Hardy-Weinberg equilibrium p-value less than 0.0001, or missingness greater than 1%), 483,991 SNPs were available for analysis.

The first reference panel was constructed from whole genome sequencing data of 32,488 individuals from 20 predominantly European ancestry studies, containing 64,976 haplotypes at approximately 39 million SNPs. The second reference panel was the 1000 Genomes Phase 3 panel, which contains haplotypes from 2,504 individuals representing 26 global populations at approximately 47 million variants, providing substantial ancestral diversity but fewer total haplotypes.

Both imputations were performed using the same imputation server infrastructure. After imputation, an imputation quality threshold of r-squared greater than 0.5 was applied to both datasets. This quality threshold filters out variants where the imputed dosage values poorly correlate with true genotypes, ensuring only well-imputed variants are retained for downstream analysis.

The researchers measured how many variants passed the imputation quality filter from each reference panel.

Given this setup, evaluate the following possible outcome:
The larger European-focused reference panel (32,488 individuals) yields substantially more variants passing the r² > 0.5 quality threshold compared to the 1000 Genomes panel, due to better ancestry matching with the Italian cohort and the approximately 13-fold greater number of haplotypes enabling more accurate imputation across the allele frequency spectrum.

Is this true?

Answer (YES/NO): YES